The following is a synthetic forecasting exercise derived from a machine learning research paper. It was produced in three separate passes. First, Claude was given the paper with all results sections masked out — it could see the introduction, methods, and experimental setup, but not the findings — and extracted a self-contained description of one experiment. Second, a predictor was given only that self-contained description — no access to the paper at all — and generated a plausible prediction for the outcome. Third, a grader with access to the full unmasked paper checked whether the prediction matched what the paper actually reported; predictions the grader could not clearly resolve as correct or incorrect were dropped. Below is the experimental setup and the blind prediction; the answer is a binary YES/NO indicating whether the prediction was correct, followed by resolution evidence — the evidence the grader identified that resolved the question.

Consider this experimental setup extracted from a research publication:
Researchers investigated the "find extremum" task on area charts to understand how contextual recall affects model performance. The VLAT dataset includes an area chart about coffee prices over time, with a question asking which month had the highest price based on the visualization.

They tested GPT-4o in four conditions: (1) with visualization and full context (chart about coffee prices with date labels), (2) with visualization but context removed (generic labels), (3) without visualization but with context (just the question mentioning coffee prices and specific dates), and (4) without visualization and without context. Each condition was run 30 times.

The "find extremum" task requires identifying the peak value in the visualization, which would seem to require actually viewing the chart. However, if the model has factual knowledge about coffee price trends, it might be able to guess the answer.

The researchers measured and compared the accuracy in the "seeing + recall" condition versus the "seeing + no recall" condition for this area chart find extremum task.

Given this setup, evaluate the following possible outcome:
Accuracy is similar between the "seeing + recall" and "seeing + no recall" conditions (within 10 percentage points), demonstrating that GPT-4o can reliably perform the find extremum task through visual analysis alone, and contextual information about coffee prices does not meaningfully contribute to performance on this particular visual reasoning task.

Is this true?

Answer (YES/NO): NO